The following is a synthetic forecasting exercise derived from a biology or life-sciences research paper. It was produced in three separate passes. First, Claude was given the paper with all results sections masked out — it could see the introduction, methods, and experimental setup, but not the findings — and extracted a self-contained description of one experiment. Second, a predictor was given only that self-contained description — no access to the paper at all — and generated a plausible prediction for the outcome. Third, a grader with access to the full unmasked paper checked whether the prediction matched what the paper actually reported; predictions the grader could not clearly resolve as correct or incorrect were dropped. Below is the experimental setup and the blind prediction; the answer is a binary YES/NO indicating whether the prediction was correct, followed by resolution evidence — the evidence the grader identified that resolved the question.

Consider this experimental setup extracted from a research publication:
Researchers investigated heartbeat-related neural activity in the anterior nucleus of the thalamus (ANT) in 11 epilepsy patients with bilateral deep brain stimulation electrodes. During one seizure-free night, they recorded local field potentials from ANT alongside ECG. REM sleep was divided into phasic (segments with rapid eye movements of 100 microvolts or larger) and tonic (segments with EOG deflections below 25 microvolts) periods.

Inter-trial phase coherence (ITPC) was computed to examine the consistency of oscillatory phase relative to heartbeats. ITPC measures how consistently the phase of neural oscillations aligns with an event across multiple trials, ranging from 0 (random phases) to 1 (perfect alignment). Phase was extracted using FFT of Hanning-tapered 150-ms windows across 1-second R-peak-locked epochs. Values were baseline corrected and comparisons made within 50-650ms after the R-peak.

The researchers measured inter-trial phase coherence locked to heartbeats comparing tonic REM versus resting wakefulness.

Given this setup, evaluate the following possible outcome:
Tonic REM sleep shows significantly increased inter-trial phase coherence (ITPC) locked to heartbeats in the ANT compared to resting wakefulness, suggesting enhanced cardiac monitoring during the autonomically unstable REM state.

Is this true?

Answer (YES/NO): NO